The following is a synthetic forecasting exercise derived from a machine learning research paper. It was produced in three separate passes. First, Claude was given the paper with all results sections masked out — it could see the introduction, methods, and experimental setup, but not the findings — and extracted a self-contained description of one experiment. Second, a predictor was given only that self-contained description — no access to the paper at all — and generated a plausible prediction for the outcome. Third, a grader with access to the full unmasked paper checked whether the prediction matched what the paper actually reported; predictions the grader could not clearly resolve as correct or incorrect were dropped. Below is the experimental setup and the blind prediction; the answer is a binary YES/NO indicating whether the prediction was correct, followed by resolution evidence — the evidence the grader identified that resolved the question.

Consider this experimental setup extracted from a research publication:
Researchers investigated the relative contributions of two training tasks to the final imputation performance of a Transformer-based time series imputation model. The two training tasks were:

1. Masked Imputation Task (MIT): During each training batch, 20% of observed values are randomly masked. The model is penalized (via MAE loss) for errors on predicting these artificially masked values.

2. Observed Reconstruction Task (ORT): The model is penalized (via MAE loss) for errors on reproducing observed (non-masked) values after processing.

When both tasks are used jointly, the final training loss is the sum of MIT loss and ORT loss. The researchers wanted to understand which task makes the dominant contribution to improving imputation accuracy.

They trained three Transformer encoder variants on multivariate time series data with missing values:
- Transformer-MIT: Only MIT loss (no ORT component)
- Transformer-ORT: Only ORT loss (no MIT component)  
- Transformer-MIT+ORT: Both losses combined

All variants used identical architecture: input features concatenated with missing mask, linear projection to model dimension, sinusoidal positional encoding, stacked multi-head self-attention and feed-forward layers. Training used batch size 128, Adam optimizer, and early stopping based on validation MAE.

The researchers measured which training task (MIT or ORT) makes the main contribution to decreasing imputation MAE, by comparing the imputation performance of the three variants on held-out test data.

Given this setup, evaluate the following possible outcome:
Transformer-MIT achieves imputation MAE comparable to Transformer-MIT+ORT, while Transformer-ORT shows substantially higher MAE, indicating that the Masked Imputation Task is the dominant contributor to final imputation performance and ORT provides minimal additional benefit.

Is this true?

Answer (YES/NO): YES